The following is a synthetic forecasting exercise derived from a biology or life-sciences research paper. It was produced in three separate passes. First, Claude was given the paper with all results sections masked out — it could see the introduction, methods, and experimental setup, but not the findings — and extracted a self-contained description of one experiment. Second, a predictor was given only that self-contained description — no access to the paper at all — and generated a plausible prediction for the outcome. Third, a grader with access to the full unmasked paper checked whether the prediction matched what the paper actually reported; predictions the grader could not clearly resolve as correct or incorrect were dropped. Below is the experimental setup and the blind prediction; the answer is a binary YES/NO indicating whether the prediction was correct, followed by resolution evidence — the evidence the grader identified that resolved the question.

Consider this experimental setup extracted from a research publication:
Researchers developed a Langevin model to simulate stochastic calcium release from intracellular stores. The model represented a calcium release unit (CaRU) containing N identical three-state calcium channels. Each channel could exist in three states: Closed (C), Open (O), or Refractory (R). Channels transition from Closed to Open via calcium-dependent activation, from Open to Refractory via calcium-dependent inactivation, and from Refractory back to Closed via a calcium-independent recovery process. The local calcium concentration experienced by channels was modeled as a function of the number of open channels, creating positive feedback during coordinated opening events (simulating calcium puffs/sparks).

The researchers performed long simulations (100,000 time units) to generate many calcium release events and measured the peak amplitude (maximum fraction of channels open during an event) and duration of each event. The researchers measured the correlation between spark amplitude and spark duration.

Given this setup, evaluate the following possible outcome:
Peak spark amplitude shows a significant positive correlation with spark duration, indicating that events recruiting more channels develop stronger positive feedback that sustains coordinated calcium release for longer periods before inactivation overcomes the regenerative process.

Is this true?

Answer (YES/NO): YES